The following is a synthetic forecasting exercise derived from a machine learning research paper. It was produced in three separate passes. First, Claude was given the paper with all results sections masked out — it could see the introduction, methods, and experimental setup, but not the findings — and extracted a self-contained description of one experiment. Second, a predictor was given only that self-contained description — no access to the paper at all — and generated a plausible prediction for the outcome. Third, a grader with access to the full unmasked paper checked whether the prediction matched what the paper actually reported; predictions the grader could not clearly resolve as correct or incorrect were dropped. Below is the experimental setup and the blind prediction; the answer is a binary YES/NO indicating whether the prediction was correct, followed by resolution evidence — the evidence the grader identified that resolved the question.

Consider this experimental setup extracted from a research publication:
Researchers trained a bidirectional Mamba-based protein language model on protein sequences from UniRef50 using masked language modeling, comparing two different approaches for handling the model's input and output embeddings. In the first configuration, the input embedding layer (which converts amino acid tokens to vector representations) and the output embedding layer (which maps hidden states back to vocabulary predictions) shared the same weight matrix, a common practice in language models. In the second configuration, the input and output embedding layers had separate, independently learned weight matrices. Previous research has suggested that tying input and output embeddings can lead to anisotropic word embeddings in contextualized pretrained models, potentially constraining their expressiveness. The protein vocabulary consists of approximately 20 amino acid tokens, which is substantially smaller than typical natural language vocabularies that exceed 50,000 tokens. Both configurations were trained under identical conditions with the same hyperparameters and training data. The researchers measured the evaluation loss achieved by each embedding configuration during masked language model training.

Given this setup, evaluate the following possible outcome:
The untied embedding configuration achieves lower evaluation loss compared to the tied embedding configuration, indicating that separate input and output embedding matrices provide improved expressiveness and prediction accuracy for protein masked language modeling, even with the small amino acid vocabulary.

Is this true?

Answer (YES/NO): YES